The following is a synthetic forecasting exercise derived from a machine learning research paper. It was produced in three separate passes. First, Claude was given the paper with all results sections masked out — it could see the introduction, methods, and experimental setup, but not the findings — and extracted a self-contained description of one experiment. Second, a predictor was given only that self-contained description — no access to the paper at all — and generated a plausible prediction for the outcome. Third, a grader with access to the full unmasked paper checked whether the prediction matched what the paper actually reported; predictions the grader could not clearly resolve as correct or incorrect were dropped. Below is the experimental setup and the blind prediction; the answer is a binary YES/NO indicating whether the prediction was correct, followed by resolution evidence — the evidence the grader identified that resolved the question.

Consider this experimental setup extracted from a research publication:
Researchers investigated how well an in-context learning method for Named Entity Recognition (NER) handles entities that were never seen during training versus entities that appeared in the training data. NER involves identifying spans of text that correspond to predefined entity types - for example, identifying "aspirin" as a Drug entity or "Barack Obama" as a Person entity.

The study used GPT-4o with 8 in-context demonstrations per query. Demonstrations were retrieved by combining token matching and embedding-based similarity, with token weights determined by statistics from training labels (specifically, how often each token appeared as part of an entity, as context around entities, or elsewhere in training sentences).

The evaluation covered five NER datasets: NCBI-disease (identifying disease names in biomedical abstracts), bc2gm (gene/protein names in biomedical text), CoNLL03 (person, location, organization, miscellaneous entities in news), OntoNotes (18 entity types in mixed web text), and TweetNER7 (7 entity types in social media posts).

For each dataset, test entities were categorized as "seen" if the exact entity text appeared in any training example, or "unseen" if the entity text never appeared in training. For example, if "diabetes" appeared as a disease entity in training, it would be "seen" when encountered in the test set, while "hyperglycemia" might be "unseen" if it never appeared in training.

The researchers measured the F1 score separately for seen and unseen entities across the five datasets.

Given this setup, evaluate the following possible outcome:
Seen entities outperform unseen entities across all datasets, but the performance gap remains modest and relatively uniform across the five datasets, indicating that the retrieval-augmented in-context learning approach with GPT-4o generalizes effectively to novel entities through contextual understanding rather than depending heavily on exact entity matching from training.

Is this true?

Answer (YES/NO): NO